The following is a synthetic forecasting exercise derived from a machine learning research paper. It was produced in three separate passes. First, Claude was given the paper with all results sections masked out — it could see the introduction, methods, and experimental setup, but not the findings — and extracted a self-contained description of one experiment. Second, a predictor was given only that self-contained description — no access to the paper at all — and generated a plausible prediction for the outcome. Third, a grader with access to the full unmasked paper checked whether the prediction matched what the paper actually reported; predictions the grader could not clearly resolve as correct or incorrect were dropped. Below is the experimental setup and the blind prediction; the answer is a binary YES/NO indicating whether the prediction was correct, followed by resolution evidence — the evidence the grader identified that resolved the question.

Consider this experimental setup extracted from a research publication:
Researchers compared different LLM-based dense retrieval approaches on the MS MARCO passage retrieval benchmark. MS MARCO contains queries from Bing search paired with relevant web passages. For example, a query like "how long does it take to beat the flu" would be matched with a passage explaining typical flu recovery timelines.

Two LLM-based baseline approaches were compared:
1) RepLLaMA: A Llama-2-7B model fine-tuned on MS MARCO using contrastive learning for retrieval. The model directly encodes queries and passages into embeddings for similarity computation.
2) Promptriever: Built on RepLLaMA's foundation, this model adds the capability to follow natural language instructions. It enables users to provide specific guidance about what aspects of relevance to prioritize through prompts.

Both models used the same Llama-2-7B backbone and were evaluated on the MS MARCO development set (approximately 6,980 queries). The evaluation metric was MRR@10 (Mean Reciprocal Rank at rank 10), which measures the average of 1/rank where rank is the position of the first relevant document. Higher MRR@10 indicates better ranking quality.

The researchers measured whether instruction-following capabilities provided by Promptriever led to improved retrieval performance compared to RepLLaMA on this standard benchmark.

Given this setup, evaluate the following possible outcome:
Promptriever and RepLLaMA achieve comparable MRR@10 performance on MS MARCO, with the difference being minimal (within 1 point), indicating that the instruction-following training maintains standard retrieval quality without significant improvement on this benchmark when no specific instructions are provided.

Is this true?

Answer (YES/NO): YES